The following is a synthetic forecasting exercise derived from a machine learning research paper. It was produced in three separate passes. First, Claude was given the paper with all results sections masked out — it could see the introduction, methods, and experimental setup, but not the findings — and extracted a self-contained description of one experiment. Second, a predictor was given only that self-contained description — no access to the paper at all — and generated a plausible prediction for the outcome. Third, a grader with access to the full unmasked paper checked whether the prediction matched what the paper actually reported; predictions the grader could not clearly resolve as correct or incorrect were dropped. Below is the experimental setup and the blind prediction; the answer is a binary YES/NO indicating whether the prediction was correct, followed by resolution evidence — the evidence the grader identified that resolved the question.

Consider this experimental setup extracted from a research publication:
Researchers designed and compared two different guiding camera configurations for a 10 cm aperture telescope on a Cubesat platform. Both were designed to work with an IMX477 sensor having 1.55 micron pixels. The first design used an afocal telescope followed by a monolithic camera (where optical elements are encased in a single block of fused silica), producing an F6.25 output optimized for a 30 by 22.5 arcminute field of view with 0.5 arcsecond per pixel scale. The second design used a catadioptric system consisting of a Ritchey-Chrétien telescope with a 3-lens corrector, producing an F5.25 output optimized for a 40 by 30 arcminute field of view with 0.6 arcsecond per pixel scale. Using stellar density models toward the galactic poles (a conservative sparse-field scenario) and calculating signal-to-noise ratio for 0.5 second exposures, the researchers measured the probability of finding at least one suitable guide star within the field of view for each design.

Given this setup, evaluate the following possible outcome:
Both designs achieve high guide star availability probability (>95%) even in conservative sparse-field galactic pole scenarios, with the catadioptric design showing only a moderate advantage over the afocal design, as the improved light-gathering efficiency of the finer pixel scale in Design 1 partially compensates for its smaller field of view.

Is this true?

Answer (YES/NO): NO